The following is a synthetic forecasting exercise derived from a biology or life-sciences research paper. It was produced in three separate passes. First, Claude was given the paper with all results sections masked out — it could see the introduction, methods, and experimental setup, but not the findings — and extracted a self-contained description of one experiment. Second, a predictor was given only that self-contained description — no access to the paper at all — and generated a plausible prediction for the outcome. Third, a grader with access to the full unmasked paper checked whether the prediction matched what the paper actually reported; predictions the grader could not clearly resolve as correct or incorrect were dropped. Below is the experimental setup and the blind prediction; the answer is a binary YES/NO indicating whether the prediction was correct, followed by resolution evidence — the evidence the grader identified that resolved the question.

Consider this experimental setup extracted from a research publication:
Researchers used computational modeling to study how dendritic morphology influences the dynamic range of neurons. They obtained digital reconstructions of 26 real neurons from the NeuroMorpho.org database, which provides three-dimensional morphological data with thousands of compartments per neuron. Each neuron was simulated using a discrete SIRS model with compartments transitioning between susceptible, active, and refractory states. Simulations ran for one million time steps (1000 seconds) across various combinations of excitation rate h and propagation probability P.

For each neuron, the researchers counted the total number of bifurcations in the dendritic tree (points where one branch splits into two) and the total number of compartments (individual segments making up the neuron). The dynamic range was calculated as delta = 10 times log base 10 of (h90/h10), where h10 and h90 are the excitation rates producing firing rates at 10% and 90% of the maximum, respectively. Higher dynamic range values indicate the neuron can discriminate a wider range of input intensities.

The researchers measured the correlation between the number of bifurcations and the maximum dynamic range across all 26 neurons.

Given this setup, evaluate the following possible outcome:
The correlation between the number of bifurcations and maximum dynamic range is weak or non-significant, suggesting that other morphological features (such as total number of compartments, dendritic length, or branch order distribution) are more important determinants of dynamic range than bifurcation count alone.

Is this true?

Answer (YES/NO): NO